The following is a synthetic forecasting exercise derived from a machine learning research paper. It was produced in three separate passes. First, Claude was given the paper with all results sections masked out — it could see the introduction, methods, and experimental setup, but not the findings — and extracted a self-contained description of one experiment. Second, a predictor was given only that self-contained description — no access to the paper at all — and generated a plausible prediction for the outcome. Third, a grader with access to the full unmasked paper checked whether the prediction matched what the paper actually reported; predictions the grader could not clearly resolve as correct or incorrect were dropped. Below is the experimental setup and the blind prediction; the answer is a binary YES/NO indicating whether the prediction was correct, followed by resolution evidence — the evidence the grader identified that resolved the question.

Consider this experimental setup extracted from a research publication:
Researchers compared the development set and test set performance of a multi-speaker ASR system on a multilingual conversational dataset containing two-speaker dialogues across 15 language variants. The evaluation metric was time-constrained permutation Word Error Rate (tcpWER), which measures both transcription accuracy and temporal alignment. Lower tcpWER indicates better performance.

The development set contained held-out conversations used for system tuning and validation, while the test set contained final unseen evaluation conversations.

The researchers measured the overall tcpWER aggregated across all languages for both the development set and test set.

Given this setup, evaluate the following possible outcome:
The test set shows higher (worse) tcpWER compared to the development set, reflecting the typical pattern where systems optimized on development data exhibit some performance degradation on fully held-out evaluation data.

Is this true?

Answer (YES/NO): NO